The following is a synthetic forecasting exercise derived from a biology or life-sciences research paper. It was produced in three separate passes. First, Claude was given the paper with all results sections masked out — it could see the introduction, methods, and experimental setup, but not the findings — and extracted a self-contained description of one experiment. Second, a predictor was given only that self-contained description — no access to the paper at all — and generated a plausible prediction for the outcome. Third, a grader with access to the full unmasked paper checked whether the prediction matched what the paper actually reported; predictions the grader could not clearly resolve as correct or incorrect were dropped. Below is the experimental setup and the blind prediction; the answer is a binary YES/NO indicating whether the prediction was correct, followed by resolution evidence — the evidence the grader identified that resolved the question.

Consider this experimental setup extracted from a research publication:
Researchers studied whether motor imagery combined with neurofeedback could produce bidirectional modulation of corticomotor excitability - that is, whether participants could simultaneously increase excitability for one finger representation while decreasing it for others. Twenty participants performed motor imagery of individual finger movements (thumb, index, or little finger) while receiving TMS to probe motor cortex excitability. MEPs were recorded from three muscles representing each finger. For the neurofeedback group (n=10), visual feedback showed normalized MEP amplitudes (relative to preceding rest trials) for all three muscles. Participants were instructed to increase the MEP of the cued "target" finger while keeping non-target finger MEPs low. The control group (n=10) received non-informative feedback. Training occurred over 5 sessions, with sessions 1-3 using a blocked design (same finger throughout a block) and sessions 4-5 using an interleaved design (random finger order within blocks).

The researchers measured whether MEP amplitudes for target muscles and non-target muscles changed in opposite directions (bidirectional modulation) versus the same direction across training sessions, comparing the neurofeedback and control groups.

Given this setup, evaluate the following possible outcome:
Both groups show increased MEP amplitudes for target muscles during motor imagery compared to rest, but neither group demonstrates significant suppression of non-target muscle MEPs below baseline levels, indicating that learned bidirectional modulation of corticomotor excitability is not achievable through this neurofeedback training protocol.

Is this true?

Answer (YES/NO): NO